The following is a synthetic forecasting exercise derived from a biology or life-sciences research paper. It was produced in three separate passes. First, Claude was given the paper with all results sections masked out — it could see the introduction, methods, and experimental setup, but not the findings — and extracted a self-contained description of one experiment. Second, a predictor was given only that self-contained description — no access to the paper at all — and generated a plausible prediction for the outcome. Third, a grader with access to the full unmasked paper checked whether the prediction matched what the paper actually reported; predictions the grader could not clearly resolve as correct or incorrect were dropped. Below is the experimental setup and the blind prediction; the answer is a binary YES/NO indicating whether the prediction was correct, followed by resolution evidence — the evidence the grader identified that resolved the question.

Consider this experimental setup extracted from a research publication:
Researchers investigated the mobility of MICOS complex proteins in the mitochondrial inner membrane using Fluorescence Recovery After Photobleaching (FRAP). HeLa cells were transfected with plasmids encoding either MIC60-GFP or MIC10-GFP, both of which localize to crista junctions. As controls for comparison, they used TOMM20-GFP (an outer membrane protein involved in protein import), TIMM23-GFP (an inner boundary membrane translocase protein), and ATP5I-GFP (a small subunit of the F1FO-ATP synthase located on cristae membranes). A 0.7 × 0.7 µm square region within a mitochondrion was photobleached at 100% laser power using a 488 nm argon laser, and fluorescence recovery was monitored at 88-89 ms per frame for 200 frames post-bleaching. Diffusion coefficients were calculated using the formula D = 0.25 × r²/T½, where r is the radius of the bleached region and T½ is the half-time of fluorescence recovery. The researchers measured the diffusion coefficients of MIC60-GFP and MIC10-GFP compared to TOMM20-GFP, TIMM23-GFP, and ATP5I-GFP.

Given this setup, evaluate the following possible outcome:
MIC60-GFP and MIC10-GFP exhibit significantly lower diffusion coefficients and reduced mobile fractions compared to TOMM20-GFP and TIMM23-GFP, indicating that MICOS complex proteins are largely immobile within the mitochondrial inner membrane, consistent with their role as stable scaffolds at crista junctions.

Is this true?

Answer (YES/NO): YES